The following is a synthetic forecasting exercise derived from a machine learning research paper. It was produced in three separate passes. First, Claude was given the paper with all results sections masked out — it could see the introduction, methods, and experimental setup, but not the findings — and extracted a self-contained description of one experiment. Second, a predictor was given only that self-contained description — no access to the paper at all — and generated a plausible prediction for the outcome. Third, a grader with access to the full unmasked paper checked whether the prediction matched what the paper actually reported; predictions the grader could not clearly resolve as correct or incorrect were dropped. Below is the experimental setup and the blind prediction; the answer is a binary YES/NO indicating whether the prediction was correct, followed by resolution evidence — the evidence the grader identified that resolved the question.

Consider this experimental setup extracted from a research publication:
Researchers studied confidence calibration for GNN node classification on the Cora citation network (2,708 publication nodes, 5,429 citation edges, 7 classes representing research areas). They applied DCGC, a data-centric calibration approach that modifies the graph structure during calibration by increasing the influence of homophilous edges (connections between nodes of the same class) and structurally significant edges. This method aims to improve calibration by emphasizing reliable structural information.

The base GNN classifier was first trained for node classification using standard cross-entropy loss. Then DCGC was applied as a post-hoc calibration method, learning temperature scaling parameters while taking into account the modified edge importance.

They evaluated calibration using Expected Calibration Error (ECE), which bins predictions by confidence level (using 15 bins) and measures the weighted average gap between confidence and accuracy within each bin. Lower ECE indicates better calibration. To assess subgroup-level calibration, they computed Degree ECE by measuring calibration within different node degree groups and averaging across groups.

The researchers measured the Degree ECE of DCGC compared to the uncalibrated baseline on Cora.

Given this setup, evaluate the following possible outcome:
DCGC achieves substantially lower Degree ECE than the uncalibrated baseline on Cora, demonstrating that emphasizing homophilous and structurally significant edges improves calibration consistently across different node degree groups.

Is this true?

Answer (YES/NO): NO